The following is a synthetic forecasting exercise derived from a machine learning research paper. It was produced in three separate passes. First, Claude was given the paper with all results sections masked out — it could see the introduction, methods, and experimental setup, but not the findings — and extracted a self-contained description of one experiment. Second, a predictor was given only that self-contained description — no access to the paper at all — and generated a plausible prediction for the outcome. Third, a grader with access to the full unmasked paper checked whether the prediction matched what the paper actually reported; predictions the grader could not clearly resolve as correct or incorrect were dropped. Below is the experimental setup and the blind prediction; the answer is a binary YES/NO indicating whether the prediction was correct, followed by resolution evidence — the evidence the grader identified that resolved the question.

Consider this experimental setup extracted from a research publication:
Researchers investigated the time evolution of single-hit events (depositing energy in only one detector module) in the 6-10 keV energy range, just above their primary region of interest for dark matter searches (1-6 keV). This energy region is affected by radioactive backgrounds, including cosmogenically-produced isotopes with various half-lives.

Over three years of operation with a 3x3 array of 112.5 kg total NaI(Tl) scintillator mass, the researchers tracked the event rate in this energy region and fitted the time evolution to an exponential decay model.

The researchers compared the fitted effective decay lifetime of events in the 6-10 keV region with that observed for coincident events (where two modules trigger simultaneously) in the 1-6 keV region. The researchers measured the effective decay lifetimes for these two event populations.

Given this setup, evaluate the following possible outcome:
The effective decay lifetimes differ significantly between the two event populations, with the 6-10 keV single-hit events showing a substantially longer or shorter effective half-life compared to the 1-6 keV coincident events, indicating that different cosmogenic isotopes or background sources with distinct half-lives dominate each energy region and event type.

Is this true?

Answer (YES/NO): YES